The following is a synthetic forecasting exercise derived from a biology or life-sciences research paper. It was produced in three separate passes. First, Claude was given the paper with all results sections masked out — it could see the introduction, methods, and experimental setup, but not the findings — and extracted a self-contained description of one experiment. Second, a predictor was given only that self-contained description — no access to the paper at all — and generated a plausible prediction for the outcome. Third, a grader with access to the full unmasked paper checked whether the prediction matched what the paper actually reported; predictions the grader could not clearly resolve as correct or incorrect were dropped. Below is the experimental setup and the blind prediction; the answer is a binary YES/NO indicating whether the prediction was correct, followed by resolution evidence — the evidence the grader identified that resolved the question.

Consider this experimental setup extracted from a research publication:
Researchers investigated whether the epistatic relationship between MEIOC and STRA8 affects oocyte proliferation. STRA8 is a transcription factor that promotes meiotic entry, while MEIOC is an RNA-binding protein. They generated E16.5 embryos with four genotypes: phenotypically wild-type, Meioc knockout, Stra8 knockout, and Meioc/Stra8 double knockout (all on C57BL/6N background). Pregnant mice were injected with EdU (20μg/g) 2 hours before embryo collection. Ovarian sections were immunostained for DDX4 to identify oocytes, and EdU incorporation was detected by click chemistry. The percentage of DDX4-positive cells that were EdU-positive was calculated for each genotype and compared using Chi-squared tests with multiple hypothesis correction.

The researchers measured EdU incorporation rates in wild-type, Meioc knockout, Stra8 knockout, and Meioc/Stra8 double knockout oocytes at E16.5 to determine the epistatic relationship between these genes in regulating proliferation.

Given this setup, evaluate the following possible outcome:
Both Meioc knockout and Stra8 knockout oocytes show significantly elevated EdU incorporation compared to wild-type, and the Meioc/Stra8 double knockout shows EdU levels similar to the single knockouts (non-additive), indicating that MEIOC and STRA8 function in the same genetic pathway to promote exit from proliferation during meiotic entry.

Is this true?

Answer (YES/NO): NO